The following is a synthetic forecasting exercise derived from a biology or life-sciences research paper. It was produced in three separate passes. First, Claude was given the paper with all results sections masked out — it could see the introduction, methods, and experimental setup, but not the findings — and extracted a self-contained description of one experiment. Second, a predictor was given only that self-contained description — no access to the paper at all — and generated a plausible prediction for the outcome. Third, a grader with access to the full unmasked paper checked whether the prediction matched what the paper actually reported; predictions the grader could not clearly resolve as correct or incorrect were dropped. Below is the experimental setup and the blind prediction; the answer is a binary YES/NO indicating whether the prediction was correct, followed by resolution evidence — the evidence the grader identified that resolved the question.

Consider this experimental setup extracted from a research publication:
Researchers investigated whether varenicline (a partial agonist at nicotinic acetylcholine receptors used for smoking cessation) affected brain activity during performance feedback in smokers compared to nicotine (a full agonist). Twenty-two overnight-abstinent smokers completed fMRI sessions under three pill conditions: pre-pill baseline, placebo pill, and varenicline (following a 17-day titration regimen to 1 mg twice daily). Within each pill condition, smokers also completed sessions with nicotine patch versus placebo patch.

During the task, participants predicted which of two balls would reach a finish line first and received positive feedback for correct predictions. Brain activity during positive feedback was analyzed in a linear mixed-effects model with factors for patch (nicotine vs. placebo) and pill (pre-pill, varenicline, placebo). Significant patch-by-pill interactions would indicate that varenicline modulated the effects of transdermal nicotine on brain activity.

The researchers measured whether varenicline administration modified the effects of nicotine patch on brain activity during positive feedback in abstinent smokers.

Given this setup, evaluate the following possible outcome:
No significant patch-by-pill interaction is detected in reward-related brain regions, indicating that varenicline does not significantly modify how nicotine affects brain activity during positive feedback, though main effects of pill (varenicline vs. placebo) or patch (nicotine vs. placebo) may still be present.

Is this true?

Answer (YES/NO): YES